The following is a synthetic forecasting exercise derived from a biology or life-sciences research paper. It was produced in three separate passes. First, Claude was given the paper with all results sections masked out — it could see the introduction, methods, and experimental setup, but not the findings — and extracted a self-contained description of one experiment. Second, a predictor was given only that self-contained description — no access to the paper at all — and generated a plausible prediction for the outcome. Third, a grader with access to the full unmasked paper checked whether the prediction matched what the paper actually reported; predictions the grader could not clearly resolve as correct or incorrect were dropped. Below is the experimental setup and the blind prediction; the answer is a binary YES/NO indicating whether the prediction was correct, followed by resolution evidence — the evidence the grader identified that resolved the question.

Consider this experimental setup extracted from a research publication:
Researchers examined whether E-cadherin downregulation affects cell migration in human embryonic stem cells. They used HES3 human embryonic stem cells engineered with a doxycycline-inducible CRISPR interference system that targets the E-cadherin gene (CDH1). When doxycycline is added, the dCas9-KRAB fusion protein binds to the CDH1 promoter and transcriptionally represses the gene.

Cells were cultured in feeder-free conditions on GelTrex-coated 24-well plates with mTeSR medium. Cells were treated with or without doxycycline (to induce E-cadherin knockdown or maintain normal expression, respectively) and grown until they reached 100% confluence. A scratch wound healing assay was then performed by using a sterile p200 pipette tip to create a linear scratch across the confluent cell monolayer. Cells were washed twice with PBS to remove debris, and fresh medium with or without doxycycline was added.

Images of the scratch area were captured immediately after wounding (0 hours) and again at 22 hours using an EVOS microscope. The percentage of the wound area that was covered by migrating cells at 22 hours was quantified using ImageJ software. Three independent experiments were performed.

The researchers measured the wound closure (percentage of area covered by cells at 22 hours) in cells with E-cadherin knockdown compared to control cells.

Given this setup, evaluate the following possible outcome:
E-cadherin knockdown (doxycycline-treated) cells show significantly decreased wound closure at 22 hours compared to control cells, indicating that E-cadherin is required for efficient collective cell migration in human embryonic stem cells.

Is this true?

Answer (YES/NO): NO